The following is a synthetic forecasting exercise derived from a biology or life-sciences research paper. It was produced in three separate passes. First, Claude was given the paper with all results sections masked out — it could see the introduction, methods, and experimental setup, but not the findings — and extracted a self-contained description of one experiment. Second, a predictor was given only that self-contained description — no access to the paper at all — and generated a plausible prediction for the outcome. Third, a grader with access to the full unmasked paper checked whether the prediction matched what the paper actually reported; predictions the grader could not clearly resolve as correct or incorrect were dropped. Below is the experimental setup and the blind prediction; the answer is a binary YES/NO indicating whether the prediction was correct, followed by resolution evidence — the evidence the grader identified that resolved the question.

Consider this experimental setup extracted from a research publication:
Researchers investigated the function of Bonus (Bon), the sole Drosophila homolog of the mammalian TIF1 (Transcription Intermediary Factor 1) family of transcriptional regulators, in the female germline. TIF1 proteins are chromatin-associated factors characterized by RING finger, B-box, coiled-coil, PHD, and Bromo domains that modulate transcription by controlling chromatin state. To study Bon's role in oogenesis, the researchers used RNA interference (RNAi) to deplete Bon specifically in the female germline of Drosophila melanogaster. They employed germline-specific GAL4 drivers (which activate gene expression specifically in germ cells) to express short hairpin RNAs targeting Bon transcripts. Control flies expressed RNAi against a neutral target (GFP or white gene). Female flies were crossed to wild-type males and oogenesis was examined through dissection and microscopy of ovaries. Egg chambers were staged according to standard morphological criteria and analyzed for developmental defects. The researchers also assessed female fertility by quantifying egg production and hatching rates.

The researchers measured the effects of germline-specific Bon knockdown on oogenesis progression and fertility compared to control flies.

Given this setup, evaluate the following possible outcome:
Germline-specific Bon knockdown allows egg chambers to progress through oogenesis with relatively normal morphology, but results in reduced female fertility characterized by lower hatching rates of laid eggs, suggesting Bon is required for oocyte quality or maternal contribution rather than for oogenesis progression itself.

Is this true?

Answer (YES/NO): NO